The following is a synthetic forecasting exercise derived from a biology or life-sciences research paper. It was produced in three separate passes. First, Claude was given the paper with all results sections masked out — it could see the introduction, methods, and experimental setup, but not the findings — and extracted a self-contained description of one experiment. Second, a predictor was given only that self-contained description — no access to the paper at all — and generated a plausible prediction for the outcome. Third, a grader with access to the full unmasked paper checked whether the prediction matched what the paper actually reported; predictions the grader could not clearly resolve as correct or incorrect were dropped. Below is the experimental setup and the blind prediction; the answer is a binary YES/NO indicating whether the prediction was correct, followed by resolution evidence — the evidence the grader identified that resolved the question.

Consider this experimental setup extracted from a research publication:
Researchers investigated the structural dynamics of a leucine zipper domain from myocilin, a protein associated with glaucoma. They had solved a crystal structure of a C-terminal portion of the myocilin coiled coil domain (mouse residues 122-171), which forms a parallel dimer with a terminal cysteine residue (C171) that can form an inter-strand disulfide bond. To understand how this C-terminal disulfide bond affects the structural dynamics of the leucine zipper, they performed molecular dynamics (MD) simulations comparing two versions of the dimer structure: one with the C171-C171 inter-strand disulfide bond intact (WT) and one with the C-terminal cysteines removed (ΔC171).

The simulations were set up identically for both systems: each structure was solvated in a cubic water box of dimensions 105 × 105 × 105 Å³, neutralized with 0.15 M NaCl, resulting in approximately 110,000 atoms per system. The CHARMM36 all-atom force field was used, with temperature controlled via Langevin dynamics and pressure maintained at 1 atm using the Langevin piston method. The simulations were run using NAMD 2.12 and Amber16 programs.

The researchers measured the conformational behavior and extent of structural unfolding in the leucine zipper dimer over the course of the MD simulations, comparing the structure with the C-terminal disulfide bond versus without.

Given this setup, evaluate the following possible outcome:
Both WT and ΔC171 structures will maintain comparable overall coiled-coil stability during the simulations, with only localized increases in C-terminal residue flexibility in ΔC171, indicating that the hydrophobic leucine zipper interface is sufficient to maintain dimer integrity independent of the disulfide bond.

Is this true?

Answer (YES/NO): NO